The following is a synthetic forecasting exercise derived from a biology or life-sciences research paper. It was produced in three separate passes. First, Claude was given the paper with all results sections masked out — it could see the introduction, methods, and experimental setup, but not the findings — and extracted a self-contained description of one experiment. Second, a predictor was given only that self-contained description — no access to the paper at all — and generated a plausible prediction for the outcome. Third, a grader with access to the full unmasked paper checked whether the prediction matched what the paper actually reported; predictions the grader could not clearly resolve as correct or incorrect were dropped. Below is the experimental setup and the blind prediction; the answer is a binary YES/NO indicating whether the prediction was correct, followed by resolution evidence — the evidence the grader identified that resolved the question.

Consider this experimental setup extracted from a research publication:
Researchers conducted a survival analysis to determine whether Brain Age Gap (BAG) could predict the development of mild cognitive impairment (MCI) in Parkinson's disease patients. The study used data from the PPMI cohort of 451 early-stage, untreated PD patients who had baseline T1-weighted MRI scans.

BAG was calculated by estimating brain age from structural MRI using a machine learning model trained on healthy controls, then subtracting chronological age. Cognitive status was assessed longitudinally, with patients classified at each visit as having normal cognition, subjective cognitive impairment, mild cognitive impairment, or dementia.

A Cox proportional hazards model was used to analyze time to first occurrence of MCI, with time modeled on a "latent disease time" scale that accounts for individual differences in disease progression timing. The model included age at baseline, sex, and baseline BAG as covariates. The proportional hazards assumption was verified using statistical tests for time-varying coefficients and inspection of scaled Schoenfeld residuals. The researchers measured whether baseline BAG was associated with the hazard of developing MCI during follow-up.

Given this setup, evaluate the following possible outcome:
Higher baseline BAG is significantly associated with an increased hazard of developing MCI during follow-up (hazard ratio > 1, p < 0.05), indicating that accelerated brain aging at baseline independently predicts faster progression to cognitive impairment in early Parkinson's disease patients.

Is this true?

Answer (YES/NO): YES